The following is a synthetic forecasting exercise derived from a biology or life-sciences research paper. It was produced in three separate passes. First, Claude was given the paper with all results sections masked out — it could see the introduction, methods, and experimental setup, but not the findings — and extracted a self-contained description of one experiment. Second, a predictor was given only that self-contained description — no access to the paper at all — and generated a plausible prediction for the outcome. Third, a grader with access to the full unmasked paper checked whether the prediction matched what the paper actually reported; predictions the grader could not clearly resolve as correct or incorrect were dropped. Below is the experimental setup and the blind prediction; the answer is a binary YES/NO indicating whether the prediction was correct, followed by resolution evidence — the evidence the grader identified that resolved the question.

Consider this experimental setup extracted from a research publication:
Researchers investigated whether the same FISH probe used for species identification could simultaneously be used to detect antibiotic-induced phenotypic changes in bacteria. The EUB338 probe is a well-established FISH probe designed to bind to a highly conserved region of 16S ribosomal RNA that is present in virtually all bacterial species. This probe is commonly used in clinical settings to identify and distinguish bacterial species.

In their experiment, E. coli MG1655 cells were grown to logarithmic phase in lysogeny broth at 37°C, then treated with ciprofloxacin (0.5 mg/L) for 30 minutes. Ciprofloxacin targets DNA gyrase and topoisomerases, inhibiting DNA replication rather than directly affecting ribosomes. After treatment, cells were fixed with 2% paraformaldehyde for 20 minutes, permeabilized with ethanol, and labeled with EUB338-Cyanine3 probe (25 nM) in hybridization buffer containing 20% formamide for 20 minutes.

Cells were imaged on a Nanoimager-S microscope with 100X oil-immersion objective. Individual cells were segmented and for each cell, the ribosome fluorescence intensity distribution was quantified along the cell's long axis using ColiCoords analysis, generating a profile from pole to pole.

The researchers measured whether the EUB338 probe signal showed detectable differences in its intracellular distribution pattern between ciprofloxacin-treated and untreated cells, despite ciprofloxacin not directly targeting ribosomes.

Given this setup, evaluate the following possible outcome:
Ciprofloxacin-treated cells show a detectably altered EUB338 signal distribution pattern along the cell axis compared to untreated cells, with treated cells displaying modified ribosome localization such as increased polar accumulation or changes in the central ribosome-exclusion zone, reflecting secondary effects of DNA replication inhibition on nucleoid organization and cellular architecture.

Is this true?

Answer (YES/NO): YES